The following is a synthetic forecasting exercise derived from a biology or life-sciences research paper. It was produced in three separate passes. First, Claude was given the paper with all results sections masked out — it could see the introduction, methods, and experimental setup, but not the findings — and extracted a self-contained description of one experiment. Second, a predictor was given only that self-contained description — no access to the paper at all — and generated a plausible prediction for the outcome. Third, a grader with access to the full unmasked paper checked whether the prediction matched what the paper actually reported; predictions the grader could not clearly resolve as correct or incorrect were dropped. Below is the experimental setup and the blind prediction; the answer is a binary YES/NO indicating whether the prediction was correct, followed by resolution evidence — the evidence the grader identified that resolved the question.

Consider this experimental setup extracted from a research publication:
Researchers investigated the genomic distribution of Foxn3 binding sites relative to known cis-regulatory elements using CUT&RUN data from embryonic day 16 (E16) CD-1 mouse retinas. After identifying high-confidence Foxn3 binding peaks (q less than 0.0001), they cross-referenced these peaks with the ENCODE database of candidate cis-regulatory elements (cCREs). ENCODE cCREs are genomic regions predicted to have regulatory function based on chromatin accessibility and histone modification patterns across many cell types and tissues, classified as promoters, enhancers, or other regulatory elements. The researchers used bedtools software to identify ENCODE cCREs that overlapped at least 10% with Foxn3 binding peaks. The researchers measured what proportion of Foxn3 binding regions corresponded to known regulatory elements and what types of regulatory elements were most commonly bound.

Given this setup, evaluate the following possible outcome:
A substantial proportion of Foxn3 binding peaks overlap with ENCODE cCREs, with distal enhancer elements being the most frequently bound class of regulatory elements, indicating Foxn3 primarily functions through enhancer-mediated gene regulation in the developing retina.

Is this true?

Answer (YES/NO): NO